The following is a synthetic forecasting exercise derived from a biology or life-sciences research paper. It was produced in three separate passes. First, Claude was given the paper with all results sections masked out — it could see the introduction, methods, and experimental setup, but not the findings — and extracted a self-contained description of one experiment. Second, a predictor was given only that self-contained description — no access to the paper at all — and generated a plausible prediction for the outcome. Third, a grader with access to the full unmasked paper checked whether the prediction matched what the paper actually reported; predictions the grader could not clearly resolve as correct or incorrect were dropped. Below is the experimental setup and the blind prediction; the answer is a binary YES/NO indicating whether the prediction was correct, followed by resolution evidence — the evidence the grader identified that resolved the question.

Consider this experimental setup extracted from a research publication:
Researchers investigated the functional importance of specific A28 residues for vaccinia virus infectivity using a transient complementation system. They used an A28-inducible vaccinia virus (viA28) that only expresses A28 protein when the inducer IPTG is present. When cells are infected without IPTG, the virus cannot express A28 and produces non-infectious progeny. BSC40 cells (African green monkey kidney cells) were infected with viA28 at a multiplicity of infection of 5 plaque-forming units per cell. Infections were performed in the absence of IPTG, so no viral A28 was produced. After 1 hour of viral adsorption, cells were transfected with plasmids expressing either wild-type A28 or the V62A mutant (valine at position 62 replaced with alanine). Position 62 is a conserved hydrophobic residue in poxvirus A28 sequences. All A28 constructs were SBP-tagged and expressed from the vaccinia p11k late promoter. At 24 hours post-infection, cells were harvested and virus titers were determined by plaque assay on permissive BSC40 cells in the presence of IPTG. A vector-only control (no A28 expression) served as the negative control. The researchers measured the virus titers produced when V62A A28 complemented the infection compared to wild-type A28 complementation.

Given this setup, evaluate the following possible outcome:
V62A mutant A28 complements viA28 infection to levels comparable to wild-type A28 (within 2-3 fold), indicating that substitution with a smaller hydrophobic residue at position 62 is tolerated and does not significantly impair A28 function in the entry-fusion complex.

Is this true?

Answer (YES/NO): YES